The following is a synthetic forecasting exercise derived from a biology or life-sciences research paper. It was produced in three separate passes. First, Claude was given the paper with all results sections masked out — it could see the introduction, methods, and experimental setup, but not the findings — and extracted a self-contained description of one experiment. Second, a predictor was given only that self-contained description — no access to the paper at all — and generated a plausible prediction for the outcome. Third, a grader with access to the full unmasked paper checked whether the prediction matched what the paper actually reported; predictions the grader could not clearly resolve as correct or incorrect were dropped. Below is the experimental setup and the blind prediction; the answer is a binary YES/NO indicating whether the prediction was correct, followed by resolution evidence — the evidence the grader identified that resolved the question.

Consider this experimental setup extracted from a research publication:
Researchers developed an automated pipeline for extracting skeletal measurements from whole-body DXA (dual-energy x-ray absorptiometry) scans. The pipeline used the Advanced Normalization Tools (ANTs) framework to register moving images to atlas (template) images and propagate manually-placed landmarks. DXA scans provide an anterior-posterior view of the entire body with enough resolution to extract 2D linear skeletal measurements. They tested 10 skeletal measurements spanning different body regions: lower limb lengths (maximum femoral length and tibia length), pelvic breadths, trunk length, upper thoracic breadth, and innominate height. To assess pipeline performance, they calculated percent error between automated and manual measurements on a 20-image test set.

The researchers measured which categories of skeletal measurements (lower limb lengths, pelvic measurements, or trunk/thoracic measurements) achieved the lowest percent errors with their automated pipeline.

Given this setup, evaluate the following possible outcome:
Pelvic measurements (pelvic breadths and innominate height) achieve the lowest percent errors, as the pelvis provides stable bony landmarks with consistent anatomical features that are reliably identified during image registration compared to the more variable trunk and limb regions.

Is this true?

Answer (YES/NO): NO